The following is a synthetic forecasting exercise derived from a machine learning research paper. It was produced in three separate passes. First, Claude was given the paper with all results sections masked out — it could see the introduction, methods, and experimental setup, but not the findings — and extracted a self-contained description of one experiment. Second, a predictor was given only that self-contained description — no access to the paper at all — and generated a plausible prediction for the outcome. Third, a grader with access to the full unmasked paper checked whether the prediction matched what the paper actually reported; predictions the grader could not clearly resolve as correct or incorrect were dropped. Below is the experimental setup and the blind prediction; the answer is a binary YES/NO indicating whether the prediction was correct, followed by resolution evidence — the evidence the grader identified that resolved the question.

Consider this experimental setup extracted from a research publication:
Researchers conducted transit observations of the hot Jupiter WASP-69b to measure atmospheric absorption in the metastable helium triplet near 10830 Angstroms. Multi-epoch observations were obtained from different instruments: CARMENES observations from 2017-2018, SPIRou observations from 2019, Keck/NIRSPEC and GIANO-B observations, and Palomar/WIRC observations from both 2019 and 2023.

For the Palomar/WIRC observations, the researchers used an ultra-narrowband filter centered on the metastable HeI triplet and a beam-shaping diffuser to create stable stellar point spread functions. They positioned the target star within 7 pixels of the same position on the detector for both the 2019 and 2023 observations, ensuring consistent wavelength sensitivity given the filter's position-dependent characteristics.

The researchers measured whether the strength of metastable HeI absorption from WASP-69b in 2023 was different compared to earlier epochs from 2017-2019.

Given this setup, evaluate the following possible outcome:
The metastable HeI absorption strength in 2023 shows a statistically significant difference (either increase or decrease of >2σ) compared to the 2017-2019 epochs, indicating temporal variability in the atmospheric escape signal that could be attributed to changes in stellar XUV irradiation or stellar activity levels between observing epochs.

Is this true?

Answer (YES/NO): YES